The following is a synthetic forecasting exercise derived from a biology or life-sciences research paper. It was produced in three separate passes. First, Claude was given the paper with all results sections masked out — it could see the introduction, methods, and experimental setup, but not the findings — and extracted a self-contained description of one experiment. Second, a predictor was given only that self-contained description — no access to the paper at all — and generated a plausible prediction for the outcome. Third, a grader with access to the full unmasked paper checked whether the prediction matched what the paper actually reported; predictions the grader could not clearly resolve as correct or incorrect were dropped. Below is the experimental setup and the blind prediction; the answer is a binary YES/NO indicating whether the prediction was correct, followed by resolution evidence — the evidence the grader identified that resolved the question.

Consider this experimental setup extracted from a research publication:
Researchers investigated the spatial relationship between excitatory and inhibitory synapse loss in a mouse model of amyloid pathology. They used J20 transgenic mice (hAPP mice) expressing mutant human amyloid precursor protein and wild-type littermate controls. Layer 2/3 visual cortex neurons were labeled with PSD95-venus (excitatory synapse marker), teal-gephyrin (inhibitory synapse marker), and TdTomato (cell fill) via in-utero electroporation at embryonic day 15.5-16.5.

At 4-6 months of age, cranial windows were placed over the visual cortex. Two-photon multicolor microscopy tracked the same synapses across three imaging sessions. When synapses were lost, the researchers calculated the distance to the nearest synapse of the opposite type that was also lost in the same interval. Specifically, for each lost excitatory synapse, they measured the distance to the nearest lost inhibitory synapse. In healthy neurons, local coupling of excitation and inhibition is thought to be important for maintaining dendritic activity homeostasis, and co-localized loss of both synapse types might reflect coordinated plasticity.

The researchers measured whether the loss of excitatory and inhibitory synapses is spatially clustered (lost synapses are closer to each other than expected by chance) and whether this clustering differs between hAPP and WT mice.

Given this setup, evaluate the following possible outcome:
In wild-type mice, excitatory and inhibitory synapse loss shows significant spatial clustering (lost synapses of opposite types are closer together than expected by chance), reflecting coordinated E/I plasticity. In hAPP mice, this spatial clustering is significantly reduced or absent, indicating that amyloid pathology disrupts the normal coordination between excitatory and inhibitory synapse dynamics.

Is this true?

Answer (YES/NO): YES